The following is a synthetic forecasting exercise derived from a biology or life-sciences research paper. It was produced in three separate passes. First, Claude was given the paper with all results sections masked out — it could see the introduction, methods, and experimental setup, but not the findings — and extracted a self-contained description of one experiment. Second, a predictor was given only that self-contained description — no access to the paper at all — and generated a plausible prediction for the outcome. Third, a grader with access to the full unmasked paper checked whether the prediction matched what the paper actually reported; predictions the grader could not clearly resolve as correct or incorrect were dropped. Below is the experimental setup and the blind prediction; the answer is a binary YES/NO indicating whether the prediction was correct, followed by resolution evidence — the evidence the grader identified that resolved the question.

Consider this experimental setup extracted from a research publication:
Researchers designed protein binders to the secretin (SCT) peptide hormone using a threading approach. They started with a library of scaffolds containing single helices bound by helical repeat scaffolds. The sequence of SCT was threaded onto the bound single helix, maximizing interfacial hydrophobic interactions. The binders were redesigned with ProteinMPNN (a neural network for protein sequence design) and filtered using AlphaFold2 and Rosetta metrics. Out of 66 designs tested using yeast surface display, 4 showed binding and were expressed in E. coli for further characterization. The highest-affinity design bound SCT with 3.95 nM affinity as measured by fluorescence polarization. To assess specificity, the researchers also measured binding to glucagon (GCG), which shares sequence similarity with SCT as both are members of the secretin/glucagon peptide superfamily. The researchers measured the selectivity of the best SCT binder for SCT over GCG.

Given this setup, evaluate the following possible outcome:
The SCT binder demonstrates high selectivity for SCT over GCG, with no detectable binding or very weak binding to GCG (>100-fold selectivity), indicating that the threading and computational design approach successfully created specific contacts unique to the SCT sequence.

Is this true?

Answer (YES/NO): NO